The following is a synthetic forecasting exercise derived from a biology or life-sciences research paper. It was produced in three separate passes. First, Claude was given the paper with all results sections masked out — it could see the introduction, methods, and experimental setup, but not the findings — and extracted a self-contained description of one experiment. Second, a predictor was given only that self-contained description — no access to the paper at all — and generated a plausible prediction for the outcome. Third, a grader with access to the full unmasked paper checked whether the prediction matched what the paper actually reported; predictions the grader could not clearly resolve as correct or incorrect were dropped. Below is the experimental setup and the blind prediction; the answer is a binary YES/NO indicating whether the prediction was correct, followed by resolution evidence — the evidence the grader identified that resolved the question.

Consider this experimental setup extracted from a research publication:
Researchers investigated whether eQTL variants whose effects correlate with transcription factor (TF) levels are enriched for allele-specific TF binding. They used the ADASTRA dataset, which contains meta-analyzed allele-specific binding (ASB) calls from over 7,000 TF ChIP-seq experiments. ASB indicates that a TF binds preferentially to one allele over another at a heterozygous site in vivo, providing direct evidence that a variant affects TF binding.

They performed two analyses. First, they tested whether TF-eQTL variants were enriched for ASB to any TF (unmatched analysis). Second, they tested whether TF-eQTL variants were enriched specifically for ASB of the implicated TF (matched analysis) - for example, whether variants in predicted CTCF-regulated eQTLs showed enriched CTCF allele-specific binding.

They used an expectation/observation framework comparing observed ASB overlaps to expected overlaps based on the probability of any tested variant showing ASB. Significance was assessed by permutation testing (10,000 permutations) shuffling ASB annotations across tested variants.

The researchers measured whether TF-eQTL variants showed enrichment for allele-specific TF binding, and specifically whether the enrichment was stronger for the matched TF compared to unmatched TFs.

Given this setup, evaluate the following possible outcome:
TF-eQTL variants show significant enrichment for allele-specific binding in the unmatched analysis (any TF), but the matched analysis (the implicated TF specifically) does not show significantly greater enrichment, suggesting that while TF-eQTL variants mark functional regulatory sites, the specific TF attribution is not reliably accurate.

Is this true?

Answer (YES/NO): NO